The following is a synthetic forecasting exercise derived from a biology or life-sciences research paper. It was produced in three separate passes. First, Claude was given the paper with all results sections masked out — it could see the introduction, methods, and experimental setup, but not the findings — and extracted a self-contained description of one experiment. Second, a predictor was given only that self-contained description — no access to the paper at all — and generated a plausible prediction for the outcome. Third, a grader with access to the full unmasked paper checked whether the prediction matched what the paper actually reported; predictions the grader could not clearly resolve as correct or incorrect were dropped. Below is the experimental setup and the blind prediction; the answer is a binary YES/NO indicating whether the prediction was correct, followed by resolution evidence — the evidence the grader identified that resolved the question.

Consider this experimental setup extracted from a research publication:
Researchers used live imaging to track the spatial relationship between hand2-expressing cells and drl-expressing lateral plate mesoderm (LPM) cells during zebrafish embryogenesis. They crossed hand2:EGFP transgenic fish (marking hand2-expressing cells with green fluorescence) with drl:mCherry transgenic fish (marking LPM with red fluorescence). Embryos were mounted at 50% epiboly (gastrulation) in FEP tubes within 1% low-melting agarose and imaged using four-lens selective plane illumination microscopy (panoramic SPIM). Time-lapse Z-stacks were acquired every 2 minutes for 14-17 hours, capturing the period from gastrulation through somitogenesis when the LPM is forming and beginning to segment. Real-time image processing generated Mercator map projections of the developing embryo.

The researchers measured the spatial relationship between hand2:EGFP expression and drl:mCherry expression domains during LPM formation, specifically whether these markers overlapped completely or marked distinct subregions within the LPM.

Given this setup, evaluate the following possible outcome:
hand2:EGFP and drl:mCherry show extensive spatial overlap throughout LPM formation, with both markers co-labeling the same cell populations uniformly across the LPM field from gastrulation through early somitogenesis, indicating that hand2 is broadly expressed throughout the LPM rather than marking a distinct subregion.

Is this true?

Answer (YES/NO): NO